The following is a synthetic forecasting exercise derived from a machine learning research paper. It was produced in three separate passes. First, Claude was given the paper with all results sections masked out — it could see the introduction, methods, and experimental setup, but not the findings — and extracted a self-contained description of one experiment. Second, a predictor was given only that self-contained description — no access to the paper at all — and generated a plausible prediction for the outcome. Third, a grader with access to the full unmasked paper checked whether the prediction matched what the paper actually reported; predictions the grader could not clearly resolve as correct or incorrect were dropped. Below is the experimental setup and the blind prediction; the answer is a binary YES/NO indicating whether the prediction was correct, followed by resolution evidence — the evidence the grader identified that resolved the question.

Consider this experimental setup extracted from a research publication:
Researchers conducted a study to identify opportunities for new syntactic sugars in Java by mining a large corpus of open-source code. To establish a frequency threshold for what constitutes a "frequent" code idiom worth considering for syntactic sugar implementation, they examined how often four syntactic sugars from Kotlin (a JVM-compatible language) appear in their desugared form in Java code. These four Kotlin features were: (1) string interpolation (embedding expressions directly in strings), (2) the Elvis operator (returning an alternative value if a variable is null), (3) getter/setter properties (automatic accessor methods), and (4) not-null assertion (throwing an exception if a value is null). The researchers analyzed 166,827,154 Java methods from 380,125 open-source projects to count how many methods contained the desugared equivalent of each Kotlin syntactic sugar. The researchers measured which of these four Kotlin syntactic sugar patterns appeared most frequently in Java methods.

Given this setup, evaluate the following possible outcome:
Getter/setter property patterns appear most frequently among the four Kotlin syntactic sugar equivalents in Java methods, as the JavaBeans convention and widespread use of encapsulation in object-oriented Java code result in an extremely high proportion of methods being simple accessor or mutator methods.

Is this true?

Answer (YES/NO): YES